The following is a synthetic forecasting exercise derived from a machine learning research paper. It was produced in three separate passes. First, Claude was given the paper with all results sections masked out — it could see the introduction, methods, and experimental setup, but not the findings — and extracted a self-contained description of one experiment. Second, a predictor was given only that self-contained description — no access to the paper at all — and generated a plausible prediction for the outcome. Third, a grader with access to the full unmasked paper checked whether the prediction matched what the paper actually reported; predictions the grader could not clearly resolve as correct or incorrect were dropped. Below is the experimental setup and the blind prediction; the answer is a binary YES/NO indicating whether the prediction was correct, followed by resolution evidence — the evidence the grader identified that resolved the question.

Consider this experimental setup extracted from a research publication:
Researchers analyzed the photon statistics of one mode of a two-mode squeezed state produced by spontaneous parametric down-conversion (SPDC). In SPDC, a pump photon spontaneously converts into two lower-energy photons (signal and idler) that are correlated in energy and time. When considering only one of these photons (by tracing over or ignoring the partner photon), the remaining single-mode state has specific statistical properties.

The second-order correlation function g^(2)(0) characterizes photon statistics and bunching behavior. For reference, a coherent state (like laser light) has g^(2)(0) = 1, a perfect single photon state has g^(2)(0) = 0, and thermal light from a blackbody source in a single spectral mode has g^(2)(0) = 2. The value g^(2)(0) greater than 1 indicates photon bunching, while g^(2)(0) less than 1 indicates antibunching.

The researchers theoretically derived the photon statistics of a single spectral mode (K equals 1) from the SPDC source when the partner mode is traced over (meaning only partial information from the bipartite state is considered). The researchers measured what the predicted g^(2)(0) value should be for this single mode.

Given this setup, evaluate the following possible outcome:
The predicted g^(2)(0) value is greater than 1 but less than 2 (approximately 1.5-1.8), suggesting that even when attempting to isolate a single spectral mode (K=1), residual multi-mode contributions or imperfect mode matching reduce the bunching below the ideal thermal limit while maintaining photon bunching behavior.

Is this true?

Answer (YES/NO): NO